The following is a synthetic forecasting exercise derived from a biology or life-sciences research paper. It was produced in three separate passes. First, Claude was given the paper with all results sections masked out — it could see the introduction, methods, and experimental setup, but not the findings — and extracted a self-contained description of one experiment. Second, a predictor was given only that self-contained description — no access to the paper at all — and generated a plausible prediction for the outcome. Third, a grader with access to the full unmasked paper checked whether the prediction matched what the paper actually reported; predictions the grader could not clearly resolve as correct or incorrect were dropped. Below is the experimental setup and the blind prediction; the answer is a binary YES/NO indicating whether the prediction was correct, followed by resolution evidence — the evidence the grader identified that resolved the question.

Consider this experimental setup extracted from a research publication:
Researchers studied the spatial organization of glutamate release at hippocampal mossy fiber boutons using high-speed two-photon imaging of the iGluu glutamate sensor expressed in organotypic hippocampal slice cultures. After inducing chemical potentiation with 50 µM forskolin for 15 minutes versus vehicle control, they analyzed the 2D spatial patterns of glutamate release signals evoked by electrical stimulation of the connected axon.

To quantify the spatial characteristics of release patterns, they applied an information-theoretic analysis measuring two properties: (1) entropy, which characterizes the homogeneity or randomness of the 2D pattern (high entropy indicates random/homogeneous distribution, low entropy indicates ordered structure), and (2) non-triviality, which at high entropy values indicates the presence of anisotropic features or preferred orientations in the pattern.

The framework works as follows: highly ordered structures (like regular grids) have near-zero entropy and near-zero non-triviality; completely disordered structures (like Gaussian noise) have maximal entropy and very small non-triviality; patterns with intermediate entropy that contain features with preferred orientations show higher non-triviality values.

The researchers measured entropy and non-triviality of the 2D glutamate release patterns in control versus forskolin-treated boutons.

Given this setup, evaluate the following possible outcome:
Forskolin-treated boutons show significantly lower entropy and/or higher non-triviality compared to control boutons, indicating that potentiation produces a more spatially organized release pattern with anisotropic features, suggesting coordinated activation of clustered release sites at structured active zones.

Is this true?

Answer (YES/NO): NO